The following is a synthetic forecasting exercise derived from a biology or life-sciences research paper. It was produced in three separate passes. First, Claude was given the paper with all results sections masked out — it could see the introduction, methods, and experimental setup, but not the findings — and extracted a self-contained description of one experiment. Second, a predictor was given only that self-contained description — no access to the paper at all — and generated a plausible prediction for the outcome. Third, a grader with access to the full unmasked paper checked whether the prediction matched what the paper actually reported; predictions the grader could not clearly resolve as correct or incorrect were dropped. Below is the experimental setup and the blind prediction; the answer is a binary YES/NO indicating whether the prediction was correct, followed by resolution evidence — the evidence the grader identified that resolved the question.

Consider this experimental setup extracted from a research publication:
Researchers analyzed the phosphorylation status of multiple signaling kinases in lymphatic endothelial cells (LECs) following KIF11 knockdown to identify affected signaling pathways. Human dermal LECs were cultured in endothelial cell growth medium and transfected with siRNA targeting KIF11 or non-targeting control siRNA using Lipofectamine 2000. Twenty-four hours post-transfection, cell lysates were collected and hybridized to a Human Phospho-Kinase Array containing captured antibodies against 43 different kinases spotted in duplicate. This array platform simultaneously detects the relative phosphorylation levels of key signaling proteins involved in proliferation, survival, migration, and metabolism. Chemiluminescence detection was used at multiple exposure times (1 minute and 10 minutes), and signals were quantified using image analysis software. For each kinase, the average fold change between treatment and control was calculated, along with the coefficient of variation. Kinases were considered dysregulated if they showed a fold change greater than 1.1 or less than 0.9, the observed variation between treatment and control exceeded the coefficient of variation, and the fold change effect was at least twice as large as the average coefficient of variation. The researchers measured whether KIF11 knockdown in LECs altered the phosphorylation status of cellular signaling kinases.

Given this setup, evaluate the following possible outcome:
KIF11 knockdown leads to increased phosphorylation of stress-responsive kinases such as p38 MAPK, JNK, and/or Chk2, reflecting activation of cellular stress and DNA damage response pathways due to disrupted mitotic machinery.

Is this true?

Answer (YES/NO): NO